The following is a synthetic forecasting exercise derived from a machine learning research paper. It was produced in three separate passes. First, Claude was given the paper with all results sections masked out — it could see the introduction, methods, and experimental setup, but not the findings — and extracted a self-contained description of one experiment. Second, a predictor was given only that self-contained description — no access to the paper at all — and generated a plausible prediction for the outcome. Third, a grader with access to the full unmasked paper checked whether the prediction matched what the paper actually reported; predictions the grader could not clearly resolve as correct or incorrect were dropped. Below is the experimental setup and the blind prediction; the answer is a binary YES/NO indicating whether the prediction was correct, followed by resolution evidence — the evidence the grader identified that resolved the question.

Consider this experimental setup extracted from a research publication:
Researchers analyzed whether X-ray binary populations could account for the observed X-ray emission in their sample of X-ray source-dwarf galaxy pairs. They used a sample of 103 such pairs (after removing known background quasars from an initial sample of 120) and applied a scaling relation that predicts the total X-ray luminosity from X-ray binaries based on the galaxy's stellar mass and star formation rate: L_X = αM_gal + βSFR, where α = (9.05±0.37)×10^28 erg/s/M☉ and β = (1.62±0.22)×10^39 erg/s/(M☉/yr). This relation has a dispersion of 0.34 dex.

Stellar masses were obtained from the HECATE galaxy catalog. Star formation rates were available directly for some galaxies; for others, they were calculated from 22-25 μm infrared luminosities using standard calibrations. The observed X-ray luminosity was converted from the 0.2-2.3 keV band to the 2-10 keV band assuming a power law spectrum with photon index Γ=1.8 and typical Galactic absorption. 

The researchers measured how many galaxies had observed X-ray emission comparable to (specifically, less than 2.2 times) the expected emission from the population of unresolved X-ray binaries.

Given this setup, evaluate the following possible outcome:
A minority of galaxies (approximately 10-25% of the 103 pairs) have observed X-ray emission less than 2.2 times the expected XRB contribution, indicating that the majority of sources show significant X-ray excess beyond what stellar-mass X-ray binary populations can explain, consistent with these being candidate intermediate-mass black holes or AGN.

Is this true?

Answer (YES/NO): YES